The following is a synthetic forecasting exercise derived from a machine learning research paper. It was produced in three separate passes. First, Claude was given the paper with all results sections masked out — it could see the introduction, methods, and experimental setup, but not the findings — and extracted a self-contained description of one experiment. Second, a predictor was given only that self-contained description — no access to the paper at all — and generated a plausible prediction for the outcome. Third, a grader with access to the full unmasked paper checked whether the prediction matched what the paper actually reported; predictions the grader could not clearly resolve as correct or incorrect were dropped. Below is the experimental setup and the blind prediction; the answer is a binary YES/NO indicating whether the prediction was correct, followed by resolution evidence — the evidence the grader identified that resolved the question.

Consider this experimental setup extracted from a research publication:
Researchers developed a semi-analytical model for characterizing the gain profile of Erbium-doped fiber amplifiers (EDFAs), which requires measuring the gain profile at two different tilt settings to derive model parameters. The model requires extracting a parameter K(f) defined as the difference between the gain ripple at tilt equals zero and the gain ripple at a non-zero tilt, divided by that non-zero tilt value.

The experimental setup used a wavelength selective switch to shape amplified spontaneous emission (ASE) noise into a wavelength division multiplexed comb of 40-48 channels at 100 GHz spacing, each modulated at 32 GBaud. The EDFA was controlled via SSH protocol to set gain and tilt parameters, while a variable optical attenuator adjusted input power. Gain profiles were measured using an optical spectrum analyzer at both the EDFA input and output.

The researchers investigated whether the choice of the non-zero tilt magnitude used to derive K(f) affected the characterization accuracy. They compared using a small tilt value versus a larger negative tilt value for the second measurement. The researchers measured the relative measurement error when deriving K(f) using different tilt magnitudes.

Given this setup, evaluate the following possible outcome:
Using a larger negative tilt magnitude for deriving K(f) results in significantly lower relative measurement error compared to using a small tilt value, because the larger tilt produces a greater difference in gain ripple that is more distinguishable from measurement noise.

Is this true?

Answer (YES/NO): YES